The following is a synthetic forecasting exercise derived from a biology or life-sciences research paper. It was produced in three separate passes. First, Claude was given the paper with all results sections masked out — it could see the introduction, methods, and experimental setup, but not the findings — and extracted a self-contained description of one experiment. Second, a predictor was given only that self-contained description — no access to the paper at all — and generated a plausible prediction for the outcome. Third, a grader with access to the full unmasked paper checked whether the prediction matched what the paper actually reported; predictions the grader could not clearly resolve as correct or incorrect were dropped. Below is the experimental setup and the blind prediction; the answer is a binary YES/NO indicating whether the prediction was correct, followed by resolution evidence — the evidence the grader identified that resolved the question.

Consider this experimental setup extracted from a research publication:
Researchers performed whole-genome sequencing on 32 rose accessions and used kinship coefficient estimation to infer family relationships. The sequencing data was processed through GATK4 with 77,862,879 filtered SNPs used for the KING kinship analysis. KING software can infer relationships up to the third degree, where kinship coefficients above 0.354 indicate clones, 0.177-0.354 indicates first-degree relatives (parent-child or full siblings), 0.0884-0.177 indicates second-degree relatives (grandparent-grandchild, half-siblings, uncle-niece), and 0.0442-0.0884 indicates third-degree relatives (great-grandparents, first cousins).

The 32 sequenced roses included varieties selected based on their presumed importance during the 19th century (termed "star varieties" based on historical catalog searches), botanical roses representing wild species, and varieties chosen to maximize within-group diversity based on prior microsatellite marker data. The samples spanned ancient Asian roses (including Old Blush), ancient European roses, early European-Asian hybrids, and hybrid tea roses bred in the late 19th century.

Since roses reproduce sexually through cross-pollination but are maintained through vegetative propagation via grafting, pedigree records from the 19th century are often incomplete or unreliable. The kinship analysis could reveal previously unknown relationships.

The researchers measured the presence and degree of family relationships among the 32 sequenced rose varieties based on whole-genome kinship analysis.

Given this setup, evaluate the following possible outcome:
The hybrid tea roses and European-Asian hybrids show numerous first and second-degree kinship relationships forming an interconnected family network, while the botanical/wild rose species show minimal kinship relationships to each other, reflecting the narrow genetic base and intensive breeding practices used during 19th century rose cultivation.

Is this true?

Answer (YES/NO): YES